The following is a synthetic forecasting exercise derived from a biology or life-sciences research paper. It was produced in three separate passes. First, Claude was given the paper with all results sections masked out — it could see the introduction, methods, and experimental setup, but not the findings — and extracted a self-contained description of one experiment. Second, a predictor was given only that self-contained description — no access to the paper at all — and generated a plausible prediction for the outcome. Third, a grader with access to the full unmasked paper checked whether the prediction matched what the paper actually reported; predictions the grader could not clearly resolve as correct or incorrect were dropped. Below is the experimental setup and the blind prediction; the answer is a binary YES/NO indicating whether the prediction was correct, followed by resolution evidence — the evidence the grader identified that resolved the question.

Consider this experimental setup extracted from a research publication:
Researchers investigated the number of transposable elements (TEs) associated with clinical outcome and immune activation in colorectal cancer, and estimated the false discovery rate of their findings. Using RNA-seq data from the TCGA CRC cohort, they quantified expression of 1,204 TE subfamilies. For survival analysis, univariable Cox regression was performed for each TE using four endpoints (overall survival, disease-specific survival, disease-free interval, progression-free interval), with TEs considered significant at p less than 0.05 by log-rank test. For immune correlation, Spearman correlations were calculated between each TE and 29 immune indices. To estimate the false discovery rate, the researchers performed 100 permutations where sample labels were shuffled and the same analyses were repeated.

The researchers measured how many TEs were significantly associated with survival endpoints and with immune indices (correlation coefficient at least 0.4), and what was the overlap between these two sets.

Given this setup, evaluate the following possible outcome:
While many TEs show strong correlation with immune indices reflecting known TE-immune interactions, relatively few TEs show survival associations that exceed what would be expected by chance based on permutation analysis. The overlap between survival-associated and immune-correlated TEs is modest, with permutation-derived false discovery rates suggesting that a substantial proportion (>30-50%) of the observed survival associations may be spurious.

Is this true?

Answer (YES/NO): NO